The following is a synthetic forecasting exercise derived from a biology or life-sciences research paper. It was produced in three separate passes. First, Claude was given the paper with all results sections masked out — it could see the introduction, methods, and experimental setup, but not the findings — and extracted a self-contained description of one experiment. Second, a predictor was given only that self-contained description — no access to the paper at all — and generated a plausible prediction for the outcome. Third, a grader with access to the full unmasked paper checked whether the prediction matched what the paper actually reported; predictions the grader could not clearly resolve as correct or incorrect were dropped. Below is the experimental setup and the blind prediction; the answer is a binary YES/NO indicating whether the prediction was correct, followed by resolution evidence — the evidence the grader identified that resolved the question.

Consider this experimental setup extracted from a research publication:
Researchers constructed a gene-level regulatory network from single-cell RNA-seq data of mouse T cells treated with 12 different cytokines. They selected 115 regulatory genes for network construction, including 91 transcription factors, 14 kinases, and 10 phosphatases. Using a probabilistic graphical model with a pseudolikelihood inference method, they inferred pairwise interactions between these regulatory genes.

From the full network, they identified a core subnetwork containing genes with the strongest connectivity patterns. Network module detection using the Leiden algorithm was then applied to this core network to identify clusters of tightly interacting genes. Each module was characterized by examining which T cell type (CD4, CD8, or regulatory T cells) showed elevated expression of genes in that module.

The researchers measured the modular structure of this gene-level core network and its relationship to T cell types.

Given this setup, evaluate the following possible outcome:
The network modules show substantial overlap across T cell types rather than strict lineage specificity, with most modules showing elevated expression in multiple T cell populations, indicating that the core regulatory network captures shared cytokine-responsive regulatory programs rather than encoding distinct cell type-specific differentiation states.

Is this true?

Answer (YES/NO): NO